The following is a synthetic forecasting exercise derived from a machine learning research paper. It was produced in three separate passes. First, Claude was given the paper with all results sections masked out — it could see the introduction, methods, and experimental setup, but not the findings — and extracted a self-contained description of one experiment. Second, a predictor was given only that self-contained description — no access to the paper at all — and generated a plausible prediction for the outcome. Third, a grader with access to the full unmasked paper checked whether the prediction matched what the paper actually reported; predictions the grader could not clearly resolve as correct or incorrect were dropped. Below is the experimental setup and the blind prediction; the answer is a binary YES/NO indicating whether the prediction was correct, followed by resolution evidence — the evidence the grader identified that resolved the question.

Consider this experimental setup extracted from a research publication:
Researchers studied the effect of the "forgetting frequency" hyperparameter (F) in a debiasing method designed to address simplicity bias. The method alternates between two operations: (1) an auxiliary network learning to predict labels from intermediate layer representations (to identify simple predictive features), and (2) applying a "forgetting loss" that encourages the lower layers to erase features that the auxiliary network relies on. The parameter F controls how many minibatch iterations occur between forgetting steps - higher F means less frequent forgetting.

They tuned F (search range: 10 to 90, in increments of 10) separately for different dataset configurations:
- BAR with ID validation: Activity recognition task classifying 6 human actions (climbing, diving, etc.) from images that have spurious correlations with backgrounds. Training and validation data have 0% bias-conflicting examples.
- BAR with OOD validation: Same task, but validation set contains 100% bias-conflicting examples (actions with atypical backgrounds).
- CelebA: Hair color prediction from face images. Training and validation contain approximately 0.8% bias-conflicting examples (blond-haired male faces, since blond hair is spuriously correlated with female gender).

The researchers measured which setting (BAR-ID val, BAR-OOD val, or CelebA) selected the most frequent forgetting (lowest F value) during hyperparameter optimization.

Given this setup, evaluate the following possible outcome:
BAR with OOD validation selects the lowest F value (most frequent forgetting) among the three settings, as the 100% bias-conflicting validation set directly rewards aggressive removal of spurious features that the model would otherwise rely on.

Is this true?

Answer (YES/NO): YES